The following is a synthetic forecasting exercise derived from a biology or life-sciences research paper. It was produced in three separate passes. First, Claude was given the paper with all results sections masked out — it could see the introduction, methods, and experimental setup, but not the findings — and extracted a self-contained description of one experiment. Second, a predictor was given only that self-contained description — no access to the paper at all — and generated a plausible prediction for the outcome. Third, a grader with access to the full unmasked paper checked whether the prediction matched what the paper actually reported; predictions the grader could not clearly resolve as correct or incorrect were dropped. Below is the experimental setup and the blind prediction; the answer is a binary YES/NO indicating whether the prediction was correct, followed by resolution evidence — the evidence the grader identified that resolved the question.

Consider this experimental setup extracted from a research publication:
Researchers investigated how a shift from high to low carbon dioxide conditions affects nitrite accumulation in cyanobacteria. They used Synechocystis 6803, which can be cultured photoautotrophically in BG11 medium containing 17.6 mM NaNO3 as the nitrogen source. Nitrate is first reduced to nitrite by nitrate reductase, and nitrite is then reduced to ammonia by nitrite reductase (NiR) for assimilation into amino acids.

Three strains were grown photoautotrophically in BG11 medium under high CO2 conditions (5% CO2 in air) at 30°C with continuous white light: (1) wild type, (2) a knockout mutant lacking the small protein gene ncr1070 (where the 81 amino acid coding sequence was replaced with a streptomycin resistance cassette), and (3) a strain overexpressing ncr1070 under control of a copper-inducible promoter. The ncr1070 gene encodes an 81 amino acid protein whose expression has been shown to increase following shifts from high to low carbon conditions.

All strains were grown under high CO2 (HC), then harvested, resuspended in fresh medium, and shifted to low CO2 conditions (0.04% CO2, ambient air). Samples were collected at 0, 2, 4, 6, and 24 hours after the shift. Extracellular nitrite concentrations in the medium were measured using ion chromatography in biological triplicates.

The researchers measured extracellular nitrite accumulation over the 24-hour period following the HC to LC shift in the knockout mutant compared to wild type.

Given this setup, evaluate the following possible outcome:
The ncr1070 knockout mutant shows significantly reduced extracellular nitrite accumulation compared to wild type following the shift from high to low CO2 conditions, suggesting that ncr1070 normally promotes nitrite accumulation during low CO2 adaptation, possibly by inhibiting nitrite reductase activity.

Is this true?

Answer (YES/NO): YES